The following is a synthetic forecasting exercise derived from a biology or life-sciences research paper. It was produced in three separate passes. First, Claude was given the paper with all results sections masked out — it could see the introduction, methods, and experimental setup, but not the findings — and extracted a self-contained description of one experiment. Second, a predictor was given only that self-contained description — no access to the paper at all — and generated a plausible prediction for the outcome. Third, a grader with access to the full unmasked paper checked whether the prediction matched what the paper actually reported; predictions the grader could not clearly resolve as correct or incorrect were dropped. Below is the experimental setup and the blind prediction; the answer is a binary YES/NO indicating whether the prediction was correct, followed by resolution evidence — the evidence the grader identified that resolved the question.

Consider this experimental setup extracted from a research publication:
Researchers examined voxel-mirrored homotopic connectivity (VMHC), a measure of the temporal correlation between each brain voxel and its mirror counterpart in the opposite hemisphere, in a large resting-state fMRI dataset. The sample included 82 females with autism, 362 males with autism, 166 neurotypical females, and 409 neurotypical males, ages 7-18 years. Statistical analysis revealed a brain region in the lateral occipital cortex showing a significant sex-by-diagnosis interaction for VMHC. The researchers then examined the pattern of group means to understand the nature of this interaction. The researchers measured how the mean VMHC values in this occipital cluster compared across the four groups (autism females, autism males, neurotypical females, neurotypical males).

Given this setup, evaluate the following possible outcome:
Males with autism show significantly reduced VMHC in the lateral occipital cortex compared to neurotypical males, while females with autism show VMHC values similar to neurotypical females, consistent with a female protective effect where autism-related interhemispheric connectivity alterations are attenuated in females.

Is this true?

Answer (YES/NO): NO